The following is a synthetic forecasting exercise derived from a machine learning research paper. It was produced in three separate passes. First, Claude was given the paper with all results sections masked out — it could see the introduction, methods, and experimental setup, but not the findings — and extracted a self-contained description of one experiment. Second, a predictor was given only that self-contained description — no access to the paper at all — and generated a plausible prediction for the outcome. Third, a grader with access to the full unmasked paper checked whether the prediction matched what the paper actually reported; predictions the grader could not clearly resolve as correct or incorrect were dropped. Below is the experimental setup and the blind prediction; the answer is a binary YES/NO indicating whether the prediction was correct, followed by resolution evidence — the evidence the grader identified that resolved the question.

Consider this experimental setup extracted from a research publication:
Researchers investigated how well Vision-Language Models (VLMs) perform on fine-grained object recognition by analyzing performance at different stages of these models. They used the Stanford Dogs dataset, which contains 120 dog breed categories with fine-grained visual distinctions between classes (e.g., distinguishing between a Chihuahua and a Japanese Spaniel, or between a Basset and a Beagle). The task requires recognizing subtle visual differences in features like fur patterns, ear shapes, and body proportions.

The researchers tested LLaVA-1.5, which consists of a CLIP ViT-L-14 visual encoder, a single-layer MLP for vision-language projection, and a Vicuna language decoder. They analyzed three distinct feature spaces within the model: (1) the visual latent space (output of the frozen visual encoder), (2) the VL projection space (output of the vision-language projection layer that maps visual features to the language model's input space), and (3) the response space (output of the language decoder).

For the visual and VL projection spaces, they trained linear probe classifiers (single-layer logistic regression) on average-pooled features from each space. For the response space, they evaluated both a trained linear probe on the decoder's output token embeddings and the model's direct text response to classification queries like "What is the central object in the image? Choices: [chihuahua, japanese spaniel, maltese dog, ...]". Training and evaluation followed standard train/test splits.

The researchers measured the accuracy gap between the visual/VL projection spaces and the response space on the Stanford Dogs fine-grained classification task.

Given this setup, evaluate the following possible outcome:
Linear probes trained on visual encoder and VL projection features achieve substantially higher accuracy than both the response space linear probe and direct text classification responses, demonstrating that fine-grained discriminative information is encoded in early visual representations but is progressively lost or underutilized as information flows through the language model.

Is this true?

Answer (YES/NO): YES